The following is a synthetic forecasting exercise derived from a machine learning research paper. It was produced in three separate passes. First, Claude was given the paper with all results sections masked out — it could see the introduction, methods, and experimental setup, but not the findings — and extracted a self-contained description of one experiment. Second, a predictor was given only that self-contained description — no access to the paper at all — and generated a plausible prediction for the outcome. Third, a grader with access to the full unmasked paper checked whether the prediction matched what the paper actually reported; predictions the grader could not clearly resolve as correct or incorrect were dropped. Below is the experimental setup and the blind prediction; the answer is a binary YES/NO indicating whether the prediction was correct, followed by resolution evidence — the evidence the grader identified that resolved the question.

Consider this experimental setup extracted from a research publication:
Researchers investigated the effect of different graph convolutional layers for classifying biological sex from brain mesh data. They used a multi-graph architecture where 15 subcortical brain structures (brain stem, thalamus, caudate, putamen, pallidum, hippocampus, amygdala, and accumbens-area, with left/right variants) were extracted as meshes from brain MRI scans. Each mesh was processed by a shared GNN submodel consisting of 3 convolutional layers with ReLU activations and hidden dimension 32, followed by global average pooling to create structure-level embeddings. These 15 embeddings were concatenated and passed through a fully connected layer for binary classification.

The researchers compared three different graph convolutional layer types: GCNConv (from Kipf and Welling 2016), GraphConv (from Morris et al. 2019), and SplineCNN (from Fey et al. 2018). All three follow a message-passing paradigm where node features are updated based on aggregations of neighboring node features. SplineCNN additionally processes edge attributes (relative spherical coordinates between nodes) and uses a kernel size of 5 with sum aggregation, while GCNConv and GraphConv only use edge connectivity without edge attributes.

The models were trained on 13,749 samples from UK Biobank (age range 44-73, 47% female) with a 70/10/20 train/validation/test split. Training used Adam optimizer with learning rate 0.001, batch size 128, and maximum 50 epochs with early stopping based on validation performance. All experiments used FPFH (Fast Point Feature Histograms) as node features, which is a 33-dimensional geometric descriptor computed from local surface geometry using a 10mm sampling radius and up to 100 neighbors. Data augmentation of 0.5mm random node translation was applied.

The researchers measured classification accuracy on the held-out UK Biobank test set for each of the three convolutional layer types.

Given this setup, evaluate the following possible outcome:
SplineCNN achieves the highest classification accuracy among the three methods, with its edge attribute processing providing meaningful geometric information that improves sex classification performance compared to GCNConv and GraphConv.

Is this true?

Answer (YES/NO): NO